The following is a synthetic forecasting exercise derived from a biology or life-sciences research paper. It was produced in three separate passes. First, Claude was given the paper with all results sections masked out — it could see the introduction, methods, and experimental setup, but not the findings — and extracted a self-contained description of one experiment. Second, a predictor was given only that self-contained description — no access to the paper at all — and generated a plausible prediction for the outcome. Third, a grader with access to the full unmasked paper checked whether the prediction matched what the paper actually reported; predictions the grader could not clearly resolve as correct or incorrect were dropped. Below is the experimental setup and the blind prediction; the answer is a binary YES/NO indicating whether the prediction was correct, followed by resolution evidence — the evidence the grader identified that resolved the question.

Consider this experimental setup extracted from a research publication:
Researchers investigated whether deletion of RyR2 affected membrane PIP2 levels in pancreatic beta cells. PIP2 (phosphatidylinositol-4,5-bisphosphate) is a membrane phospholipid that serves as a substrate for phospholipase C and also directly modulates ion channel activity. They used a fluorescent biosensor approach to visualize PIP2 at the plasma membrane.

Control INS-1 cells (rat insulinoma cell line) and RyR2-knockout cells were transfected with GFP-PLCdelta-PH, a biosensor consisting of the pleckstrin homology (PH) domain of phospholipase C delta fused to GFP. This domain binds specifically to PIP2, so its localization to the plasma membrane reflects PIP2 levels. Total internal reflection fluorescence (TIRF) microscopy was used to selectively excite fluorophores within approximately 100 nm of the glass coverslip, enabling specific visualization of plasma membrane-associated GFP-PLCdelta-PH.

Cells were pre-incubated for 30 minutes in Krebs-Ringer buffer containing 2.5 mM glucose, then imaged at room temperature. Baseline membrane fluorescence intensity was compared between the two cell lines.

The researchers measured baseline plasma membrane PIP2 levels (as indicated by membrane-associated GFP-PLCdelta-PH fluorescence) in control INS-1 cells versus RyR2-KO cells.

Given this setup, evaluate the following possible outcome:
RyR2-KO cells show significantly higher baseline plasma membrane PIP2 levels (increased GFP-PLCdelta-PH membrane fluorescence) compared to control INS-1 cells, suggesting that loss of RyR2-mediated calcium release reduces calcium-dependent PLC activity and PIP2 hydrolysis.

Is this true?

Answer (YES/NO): YES